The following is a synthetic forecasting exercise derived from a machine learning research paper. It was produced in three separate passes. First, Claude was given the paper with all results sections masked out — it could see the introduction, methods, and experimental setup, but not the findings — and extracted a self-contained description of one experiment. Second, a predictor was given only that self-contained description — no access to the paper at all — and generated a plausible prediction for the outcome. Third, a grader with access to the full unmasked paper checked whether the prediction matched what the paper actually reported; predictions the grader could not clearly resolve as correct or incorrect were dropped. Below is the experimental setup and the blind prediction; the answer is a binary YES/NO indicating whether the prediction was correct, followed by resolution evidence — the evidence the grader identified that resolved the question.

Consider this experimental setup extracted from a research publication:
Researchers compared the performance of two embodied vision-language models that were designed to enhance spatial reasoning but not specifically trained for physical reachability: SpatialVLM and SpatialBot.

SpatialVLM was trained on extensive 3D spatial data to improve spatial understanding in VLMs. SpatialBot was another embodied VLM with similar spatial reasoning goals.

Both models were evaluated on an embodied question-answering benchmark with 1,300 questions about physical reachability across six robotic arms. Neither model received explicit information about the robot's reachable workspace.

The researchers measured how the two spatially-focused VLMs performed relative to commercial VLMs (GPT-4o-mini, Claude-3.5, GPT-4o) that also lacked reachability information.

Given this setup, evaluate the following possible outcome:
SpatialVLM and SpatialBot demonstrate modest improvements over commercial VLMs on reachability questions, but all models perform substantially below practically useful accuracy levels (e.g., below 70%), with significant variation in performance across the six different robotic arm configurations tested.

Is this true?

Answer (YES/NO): NO